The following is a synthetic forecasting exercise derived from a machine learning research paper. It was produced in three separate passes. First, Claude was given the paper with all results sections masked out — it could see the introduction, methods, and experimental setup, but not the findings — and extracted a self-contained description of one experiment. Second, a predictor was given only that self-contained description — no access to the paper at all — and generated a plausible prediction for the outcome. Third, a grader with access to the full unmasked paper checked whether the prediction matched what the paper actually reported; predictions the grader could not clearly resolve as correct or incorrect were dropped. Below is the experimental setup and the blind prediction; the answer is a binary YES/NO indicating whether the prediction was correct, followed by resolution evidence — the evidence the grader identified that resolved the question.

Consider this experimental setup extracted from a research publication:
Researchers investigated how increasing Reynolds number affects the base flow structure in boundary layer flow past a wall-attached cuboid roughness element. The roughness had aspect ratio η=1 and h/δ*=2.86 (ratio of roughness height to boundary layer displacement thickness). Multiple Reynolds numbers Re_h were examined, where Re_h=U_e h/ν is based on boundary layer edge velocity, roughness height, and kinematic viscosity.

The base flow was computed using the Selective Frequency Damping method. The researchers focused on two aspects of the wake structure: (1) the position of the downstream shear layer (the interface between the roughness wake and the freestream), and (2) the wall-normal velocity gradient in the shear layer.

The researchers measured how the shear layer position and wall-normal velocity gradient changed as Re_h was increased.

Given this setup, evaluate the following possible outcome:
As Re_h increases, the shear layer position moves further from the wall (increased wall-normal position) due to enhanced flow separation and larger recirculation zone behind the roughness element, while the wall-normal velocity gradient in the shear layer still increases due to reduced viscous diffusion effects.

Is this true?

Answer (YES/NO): YES